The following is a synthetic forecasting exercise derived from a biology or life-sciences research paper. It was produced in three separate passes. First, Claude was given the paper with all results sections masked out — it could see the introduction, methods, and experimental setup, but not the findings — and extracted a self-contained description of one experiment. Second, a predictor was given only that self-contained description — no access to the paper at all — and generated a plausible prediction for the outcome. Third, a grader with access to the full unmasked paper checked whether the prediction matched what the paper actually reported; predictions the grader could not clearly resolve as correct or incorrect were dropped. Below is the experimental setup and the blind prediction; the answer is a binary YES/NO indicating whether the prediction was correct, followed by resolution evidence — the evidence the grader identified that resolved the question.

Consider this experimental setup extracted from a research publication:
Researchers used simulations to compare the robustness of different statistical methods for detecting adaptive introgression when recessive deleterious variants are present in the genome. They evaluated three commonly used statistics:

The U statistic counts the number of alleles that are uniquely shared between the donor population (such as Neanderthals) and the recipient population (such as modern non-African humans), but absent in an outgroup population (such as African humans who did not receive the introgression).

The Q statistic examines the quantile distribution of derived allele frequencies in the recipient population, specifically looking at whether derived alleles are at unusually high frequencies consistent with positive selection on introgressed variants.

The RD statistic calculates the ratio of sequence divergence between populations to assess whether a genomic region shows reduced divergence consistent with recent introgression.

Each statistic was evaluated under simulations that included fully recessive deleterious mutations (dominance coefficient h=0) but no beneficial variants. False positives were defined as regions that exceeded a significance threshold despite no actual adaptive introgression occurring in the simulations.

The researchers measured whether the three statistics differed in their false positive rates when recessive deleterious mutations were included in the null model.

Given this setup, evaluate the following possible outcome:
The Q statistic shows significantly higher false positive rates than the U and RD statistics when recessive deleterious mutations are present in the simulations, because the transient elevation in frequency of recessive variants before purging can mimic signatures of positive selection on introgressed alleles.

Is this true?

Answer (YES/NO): NO